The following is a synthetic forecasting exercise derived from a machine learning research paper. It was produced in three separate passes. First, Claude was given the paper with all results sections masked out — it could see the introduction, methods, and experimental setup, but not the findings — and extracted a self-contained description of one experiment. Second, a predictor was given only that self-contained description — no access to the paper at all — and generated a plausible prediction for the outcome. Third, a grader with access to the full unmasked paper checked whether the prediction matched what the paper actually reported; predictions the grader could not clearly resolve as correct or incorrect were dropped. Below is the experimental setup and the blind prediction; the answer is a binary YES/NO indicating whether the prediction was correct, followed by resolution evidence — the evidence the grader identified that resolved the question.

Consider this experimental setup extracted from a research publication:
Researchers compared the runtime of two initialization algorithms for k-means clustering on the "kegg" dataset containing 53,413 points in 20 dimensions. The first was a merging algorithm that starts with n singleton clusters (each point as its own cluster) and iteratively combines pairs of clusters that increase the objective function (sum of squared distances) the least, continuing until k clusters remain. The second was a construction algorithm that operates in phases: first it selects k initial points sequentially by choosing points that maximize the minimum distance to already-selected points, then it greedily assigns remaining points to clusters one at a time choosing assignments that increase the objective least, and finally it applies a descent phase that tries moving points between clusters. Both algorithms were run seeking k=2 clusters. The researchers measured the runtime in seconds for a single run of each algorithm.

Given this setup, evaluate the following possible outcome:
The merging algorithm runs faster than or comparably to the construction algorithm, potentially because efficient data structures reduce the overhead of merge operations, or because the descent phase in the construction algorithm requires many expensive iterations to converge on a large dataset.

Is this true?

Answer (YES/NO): YES